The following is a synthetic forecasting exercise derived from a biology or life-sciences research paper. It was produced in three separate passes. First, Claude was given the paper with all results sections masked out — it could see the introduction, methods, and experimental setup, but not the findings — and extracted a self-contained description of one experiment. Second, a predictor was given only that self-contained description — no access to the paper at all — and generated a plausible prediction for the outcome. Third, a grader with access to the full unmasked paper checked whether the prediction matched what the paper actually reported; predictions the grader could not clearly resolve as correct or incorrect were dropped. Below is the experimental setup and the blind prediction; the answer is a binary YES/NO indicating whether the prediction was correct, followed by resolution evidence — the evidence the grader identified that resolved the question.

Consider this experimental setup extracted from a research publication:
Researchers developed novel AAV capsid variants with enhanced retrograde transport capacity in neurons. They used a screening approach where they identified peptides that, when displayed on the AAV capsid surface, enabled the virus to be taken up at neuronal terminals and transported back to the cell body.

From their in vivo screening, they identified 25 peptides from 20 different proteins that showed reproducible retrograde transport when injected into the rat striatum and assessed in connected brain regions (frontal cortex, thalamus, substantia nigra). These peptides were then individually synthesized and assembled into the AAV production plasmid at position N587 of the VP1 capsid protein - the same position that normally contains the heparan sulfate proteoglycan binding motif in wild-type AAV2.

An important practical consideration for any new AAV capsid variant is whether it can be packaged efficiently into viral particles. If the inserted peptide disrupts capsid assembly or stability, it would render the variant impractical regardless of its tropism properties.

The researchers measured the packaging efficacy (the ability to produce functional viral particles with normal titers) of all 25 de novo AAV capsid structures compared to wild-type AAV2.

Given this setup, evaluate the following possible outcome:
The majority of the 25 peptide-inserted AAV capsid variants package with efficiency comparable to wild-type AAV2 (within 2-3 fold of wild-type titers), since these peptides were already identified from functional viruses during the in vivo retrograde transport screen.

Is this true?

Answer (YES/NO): YES